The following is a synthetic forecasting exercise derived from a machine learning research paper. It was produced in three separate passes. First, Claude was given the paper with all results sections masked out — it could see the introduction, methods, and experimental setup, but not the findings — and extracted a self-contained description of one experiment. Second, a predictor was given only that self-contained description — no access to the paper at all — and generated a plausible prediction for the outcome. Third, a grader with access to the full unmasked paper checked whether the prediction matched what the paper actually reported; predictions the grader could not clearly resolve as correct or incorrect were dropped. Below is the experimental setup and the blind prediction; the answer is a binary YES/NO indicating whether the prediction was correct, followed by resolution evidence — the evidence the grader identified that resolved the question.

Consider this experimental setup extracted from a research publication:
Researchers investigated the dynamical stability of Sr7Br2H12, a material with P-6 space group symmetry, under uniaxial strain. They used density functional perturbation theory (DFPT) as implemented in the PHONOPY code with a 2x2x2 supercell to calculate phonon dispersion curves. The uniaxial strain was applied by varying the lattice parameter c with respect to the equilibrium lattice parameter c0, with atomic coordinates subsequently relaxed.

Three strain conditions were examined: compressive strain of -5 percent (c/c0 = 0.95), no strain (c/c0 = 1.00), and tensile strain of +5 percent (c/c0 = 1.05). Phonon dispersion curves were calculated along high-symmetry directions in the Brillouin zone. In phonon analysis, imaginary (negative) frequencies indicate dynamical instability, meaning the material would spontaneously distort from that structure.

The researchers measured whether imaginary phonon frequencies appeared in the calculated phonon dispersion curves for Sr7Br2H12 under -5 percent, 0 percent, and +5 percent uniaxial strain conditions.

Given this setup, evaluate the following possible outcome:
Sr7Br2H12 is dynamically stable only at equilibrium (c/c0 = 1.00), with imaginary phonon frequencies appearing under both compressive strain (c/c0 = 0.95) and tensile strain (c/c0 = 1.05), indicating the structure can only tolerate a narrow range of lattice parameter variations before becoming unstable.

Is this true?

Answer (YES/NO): NO